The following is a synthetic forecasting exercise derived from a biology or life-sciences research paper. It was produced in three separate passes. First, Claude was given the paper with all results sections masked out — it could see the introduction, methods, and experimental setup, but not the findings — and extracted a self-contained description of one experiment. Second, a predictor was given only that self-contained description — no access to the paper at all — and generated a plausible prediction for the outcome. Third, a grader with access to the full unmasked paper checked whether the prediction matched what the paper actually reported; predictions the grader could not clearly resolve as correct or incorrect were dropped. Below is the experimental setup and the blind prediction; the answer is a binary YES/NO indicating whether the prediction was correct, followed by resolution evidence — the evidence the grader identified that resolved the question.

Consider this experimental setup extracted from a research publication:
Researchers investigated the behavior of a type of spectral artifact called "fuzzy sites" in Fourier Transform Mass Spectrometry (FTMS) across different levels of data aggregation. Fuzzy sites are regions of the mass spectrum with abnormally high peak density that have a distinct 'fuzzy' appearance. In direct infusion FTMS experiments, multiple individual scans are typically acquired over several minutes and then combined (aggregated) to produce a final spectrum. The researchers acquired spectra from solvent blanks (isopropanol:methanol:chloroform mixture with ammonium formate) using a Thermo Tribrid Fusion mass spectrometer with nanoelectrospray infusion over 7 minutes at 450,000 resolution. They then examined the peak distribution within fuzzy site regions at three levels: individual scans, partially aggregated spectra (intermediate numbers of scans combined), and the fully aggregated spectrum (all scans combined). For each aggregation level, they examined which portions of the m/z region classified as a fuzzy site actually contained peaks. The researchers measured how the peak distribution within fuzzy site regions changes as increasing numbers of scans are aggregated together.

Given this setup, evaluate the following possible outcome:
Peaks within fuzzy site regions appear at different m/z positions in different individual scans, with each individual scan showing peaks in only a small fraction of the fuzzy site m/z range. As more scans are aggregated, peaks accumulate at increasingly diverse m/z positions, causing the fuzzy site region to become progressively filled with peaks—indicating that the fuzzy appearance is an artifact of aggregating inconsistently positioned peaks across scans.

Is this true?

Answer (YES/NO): YES